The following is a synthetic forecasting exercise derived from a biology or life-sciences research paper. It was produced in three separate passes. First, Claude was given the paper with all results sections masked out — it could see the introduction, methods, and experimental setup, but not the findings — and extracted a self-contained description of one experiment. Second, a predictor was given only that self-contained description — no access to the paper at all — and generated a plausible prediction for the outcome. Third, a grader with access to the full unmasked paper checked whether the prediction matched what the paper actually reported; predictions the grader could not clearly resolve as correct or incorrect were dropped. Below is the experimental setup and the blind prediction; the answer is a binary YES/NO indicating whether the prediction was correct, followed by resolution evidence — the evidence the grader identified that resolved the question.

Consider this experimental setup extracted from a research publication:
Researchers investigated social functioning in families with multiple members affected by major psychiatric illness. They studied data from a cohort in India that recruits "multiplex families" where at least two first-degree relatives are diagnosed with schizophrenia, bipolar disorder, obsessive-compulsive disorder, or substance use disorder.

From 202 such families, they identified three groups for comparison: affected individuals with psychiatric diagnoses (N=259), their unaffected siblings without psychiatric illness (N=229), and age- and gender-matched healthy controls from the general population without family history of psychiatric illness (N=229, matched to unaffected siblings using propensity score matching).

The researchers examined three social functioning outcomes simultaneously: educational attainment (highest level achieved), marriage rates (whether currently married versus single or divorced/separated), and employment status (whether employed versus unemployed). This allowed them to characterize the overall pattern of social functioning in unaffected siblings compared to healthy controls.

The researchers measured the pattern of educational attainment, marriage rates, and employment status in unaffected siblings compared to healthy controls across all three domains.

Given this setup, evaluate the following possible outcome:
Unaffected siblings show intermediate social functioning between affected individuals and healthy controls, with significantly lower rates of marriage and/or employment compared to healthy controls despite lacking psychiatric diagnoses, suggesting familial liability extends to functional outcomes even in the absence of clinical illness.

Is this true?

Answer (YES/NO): NO